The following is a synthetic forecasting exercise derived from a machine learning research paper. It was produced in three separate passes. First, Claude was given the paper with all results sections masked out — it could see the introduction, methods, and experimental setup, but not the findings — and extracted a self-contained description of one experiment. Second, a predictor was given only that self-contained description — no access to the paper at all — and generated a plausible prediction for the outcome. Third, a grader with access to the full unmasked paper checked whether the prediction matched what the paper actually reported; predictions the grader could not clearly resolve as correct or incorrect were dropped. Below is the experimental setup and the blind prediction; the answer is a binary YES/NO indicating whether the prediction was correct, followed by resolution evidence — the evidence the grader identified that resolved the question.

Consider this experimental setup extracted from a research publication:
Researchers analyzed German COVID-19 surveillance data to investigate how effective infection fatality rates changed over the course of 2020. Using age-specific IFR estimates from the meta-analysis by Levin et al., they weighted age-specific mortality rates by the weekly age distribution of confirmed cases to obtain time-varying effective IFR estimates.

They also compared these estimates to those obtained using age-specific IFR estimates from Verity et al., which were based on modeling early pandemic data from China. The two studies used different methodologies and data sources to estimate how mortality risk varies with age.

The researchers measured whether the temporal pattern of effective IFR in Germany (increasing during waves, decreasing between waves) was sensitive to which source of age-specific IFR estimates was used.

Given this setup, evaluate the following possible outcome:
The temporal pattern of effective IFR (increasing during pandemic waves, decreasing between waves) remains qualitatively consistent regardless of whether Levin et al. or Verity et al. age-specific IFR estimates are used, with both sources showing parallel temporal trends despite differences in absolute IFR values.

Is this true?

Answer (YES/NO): YES